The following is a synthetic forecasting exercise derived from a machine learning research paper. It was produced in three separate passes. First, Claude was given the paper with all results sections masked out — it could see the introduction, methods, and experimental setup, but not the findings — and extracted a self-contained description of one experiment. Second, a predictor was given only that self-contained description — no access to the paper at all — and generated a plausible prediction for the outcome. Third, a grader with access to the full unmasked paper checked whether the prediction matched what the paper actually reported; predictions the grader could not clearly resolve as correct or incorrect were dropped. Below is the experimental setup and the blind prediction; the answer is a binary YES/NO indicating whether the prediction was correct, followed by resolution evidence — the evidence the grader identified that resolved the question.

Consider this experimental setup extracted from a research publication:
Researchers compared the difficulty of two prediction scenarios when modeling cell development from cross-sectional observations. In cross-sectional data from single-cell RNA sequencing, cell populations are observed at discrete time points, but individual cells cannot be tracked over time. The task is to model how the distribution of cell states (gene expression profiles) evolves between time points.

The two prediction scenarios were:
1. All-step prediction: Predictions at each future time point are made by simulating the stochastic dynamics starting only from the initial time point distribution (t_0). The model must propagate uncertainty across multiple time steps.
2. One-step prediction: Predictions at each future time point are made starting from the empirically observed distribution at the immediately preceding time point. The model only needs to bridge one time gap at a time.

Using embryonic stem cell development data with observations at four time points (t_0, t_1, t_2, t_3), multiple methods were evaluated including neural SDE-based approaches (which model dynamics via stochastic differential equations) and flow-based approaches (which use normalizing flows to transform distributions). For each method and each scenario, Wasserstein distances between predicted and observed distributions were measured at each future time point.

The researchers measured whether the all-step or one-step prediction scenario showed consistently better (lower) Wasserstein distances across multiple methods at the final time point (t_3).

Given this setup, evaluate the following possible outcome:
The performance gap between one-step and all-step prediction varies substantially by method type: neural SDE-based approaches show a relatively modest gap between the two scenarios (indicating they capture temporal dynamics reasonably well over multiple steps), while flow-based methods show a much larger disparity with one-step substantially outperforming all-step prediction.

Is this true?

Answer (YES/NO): NO